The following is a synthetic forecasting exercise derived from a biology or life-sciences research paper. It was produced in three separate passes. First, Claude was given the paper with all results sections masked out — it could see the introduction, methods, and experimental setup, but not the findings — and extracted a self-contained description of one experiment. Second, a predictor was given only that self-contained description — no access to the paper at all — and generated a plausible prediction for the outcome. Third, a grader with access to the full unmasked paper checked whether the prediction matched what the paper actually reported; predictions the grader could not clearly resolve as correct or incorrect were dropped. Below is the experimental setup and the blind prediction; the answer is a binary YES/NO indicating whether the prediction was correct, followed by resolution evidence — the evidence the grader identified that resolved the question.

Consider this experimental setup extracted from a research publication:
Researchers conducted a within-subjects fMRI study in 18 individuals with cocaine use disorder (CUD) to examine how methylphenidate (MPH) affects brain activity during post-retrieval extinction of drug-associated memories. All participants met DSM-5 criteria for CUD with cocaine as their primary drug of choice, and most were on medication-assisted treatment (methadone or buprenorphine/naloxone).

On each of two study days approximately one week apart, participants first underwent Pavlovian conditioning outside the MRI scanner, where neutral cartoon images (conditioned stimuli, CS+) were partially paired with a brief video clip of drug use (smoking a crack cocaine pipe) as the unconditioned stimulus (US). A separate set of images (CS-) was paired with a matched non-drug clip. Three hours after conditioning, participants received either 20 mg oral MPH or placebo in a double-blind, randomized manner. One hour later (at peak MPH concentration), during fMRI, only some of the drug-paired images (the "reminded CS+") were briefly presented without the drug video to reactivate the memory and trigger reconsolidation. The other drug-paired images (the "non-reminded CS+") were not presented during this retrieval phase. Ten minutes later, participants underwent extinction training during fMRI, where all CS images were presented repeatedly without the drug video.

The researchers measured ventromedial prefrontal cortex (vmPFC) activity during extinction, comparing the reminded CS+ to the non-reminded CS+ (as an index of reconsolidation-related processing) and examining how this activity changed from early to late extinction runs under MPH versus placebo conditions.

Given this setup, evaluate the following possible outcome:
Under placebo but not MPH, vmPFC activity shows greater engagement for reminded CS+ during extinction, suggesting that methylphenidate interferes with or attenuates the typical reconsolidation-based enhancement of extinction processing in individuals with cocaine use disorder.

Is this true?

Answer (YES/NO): NO